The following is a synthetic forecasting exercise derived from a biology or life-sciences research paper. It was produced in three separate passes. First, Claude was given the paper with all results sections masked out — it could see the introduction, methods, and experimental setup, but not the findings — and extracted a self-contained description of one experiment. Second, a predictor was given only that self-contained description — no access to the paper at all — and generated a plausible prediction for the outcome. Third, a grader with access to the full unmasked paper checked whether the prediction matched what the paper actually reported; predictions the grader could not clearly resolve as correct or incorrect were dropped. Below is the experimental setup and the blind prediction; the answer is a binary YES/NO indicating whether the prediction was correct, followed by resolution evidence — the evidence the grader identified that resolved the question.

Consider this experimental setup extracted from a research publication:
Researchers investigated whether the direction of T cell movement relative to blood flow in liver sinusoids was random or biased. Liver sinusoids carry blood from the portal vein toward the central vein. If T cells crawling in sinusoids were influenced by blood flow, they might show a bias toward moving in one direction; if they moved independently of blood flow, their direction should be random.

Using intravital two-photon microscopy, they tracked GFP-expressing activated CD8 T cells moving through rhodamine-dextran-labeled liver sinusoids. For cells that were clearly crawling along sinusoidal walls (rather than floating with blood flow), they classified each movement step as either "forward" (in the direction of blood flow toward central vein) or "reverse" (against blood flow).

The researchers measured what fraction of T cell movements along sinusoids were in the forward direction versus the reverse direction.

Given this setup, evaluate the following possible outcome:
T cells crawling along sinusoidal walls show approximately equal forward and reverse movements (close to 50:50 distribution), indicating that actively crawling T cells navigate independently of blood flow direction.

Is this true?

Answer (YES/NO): NO